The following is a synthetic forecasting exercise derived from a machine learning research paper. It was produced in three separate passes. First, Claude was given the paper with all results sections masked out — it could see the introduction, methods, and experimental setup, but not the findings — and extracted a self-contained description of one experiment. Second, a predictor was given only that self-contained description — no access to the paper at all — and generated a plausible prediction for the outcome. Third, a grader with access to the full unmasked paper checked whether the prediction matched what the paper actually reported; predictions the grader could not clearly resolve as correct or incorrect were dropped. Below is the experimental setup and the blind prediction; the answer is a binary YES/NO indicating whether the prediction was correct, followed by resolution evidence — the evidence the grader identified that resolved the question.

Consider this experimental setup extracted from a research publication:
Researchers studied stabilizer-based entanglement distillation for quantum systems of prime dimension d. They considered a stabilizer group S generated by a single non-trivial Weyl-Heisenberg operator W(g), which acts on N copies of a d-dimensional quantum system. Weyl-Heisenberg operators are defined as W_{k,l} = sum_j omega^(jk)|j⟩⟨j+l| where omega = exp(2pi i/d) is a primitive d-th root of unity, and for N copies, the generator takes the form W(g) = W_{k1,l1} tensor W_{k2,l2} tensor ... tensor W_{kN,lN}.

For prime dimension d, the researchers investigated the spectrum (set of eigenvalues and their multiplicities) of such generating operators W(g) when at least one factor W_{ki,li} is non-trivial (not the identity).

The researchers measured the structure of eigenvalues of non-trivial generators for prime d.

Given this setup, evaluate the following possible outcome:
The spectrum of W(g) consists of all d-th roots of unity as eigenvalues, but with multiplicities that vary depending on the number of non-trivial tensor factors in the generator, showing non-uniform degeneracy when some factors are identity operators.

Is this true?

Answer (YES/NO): NO